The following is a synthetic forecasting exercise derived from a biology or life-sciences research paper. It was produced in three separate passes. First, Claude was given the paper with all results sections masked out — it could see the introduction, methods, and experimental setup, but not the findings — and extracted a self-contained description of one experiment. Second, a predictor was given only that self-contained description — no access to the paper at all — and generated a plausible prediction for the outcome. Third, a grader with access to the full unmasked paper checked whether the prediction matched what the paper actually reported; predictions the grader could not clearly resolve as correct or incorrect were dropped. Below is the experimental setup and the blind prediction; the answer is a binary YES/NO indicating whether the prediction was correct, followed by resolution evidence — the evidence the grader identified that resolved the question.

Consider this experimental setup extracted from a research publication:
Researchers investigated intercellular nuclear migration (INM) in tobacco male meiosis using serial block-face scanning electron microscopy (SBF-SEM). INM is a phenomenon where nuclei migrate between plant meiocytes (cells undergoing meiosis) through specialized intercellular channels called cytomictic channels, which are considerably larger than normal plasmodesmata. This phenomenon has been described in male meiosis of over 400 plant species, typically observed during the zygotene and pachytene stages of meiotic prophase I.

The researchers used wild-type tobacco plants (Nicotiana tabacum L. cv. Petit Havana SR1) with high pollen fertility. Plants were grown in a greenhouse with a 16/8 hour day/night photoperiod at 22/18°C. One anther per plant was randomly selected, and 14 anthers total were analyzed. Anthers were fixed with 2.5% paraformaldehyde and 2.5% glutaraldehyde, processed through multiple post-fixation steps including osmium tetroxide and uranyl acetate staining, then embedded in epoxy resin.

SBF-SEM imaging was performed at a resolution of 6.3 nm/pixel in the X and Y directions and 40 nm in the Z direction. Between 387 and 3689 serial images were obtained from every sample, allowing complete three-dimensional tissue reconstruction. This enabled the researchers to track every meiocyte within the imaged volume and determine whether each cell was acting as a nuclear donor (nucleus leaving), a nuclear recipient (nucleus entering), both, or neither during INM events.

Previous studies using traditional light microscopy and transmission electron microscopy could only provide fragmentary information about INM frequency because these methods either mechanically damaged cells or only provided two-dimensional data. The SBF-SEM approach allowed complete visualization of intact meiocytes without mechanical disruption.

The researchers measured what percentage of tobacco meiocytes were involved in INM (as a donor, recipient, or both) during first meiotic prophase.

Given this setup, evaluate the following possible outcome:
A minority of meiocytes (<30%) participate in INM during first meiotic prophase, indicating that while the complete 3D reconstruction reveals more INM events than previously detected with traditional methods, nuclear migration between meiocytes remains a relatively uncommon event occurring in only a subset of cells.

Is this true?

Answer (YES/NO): NO